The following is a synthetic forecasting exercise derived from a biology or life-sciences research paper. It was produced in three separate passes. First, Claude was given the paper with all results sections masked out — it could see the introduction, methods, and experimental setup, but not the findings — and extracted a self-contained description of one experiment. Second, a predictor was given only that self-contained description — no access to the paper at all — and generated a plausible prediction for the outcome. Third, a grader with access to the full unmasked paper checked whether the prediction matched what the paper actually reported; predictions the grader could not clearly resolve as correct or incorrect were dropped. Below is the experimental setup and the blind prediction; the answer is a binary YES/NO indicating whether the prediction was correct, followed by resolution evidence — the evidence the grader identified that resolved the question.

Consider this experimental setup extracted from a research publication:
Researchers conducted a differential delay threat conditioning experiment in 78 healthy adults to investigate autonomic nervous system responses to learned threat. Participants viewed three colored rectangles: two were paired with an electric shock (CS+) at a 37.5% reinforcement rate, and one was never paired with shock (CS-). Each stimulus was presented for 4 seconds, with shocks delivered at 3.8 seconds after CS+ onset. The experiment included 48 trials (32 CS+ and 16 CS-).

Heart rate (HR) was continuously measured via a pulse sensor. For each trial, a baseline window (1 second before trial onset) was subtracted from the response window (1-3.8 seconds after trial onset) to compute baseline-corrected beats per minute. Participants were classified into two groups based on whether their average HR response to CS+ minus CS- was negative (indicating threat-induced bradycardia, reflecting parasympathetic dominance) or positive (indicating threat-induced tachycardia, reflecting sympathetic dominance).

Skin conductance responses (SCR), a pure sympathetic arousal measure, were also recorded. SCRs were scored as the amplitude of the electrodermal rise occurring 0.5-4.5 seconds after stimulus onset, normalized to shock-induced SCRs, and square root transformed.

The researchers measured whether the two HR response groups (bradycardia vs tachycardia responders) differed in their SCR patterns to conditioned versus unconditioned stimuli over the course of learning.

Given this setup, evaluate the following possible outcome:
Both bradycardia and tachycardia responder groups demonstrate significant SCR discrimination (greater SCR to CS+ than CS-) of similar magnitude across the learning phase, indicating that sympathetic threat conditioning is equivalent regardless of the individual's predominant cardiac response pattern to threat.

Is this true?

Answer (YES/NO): NO